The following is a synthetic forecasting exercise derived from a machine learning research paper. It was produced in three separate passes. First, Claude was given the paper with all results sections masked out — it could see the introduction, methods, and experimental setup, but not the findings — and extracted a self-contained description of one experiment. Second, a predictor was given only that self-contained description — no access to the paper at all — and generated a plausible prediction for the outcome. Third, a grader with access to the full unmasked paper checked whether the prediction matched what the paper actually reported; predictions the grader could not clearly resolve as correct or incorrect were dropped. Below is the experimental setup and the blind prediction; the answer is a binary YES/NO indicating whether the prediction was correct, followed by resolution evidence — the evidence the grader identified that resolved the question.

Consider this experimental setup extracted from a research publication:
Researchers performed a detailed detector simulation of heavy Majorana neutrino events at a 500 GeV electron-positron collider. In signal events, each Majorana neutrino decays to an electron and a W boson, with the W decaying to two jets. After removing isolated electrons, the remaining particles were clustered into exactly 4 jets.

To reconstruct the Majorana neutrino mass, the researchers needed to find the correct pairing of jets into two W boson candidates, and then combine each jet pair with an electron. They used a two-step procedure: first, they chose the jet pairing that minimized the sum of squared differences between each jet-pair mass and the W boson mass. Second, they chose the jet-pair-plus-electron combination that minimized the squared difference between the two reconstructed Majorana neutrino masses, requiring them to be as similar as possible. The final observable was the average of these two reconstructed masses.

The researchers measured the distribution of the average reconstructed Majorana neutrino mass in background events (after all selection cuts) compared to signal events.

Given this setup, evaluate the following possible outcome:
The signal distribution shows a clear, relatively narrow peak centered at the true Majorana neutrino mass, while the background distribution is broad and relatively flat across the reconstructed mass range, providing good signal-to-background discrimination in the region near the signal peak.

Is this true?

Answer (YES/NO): YES